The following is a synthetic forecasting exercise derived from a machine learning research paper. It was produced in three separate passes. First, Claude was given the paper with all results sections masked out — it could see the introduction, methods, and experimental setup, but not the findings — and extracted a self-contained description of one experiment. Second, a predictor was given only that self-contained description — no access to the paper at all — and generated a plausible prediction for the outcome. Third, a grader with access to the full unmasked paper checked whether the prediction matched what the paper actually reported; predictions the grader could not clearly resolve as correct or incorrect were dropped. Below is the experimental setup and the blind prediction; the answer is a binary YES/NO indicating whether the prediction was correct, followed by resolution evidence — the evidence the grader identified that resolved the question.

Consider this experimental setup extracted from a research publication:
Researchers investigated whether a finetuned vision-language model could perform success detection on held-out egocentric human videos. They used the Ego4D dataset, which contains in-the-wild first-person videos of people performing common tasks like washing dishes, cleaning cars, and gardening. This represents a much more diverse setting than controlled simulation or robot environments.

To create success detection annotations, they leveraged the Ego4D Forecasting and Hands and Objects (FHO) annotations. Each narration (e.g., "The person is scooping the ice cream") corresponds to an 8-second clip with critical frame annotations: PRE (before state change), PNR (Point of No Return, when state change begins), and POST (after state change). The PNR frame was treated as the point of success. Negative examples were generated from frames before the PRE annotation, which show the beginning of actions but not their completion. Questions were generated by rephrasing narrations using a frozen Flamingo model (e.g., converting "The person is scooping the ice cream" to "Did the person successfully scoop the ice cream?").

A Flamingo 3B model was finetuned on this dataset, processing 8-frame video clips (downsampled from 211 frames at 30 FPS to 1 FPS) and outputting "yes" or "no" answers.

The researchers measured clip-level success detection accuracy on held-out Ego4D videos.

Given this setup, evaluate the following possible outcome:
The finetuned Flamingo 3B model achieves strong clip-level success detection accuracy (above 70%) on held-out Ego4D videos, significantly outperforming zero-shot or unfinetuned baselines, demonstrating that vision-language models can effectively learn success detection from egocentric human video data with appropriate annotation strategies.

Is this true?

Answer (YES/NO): NO